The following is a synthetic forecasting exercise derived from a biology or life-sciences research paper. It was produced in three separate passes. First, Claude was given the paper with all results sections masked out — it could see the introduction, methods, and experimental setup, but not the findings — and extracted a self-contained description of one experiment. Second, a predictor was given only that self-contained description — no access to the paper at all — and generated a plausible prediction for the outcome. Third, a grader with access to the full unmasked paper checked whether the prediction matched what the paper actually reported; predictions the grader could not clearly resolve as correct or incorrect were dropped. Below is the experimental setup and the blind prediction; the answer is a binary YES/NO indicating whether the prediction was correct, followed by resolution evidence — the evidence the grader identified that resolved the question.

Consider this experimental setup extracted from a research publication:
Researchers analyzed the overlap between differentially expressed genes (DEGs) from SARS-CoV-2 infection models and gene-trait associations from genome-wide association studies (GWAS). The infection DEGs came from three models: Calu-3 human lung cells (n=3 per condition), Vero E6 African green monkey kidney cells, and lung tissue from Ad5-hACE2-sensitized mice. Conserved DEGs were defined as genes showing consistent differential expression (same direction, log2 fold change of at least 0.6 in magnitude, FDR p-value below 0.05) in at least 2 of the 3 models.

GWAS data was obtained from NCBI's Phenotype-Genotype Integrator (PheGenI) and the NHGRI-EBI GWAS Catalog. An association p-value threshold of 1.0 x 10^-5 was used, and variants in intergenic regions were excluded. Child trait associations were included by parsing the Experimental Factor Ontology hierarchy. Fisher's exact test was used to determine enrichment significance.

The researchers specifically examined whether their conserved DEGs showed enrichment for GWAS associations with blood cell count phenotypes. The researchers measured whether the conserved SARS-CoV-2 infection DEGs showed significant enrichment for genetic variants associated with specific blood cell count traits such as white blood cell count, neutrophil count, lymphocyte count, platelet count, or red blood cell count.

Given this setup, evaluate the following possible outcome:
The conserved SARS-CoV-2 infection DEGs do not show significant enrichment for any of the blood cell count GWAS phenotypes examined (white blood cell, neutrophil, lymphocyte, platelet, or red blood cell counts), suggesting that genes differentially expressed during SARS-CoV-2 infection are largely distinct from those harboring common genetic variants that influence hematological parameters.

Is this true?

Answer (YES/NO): NO